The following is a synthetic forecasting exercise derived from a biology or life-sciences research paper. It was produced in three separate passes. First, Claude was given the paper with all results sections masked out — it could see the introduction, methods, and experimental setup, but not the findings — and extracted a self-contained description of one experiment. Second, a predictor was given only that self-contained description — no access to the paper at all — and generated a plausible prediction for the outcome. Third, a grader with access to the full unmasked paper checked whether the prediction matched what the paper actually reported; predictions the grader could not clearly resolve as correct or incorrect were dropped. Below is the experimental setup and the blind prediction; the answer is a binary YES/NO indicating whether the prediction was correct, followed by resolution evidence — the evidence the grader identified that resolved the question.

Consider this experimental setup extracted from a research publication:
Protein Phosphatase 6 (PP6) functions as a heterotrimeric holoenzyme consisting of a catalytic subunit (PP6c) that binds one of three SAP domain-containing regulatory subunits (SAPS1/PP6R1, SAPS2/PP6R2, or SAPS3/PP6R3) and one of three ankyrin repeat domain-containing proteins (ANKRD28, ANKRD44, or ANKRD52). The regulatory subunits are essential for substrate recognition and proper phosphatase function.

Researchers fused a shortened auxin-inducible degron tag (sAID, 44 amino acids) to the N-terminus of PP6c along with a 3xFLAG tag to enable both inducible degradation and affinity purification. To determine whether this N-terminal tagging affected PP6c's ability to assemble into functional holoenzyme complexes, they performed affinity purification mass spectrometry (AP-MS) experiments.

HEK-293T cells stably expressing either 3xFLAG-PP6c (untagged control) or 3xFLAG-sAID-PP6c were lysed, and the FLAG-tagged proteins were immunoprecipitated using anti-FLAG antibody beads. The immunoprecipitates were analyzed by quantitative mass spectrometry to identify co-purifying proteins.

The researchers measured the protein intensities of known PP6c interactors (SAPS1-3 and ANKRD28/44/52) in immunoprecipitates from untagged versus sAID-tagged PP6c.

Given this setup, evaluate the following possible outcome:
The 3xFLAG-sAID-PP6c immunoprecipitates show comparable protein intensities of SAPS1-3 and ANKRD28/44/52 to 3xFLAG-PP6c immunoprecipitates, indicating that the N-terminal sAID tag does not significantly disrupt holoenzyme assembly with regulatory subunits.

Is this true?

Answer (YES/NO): YES